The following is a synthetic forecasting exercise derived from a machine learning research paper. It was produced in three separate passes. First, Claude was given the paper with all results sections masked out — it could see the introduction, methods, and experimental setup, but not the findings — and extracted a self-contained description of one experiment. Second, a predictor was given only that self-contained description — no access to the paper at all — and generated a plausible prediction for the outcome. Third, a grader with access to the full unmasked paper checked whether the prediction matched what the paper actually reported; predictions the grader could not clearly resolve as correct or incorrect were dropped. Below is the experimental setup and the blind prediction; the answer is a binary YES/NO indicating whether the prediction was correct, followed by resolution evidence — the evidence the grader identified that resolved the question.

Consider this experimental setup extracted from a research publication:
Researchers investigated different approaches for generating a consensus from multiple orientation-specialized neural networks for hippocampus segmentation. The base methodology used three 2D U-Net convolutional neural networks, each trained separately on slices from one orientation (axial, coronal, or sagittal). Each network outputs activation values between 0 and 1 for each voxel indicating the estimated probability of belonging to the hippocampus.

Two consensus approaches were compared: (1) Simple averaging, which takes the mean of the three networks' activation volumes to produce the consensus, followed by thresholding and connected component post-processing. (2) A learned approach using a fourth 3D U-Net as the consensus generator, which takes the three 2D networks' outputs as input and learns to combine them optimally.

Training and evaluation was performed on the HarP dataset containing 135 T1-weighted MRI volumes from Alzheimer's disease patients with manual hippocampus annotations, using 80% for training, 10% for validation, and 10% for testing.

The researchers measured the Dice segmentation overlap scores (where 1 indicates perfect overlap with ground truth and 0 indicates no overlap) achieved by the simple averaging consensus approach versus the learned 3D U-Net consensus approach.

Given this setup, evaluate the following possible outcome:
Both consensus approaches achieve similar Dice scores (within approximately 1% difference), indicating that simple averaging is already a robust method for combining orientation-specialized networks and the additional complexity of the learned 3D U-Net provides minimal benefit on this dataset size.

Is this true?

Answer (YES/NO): YES